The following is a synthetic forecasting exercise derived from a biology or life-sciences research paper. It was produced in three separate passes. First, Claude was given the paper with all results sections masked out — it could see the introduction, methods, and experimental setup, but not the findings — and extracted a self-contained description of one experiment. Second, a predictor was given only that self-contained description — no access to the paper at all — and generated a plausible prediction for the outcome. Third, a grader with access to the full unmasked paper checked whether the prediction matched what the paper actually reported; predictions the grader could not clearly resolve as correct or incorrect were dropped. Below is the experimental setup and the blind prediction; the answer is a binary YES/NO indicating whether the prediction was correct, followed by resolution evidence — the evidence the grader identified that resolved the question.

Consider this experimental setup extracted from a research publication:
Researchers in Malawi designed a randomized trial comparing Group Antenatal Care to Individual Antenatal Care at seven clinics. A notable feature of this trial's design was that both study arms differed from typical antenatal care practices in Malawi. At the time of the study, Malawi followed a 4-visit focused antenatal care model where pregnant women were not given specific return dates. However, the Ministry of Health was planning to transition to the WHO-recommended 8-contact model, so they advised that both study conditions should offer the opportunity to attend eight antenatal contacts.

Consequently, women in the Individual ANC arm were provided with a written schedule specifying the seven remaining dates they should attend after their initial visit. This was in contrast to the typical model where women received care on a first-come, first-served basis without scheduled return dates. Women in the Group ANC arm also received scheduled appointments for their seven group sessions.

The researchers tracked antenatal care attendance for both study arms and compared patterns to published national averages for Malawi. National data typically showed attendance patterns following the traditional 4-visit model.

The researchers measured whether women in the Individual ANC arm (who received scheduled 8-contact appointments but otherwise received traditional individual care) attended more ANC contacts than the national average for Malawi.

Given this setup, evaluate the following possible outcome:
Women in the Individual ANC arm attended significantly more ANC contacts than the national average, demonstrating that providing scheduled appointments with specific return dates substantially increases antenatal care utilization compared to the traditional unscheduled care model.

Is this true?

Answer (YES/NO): NO